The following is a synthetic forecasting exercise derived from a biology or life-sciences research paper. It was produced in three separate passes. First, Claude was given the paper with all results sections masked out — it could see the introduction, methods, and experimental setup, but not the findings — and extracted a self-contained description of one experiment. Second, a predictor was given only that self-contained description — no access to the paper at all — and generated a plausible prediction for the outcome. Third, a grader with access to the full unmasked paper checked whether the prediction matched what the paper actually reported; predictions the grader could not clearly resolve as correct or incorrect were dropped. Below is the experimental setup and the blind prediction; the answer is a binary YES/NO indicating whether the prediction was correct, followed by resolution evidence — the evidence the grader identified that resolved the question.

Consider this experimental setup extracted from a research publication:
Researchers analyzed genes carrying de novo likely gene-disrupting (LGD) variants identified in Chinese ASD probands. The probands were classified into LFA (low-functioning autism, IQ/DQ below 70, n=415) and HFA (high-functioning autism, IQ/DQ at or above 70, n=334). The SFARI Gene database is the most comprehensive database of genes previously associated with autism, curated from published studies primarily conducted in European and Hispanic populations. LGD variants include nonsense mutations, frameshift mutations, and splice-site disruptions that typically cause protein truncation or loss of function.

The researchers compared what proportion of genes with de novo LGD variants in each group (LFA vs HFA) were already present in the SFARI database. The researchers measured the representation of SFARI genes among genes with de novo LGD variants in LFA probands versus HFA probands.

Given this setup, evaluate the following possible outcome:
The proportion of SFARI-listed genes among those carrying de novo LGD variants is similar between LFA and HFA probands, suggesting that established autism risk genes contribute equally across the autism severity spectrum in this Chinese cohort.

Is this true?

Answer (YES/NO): NO